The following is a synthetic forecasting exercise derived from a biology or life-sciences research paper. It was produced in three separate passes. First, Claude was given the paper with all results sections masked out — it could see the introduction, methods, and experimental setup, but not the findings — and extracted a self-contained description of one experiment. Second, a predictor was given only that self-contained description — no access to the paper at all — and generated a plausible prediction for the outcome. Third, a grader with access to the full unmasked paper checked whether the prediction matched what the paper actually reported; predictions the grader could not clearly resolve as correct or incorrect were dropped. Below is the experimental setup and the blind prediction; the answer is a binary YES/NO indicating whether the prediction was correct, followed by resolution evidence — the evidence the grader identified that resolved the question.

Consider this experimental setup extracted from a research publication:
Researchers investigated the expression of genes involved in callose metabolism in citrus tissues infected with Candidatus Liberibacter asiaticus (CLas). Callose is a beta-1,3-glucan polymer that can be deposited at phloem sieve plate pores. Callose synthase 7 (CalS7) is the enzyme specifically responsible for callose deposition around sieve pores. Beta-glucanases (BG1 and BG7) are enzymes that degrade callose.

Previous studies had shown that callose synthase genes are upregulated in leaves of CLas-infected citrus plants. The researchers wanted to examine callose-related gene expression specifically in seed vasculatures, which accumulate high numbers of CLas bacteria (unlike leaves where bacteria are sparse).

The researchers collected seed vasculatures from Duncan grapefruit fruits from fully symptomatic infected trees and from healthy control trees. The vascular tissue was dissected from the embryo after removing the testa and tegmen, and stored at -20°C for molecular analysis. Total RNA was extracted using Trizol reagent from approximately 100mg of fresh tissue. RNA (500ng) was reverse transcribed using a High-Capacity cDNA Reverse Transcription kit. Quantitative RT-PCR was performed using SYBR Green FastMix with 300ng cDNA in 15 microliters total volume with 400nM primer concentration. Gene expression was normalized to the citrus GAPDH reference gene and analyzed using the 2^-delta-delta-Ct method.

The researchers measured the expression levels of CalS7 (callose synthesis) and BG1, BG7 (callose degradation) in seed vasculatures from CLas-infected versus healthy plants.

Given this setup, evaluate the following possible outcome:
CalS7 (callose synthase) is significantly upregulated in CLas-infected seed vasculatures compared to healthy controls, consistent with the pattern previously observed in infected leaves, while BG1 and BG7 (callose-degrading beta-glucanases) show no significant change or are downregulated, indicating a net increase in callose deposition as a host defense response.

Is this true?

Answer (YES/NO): NO